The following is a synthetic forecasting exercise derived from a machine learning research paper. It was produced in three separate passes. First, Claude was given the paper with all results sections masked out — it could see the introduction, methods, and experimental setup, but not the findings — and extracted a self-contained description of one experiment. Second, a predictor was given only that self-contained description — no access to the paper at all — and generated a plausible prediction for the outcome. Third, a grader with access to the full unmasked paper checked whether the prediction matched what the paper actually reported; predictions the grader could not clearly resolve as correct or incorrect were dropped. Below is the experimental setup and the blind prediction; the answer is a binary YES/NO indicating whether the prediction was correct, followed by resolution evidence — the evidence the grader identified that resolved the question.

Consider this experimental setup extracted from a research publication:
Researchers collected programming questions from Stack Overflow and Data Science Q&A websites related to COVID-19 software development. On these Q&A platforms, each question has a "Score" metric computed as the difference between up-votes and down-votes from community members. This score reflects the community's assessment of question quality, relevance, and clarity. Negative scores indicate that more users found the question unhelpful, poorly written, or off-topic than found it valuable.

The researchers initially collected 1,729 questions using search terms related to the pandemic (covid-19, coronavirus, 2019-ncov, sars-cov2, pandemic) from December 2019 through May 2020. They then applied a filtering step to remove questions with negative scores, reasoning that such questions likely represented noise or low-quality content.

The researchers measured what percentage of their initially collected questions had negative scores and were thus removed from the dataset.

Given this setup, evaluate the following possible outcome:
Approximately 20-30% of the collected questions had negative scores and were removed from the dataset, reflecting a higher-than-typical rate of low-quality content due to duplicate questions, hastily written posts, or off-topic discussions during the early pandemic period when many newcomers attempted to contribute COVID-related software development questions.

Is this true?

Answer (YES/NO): NO